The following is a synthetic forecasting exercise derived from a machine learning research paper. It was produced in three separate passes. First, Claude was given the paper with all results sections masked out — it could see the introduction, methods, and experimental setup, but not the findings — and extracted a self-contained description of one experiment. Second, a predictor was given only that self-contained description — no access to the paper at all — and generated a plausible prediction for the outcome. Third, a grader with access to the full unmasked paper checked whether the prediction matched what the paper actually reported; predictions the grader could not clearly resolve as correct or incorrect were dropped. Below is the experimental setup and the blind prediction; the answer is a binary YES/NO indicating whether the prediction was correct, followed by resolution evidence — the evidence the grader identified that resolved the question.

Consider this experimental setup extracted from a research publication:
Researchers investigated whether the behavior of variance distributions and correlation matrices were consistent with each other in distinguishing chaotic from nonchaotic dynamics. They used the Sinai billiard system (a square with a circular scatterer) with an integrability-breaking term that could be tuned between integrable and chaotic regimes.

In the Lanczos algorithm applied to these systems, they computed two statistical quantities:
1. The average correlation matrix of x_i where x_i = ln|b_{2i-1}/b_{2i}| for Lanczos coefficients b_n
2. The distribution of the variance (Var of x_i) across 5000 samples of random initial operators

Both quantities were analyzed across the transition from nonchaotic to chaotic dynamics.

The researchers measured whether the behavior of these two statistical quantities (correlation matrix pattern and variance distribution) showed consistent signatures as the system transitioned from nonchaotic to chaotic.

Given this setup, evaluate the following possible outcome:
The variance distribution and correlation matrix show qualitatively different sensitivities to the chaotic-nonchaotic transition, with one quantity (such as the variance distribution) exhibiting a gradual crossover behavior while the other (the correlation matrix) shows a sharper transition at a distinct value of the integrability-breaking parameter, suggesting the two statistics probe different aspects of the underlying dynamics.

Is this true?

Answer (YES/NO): NO